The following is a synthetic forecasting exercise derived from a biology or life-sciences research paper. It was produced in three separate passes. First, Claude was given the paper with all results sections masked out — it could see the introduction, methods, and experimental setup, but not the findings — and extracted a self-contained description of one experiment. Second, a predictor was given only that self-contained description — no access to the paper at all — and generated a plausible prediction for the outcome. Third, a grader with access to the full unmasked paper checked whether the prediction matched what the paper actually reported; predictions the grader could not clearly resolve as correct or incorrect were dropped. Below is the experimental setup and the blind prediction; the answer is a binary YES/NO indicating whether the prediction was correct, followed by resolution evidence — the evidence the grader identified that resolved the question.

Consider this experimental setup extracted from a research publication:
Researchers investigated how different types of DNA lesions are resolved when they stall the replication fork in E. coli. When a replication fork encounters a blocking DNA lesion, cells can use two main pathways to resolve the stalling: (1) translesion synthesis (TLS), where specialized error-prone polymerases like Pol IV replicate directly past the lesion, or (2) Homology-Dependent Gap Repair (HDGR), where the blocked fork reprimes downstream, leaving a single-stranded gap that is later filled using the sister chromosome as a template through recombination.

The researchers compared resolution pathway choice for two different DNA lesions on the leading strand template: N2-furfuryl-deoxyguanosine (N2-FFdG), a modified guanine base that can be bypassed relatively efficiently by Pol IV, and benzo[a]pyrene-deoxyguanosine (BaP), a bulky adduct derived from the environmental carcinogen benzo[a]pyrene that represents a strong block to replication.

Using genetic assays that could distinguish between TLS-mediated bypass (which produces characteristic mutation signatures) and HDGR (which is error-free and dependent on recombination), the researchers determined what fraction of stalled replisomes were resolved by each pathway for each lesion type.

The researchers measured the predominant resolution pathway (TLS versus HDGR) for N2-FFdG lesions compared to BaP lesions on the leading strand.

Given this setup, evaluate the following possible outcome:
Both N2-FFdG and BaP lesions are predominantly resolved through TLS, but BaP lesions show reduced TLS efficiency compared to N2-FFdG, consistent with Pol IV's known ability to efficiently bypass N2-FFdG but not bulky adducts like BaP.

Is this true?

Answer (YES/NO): NO